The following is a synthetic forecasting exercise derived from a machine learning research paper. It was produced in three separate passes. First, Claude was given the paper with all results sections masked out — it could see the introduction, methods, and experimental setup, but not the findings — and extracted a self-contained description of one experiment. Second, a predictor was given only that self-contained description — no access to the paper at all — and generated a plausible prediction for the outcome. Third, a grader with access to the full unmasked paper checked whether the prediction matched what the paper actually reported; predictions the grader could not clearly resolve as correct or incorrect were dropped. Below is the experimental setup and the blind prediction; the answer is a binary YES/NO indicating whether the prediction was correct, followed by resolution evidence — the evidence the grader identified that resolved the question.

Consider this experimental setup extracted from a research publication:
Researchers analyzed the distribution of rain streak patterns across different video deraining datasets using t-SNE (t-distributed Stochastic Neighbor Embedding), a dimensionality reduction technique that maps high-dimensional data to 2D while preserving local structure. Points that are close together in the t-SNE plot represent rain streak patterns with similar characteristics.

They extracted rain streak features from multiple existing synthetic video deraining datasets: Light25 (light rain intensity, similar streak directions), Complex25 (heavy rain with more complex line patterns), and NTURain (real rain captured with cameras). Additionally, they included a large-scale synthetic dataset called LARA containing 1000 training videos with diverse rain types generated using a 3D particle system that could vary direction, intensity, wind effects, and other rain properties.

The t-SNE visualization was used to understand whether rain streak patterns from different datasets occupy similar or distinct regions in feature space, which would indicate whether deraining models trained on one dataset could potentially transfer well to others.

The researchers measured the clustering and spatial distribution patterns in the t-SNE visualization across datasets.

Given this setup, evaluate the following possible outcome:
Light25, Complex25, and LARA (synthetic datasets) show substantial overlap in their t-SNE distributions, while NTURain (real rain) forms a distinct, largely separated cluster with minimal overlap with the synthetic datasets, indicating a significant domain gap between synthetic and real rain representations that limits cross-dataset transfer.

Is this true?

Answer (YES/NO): NO